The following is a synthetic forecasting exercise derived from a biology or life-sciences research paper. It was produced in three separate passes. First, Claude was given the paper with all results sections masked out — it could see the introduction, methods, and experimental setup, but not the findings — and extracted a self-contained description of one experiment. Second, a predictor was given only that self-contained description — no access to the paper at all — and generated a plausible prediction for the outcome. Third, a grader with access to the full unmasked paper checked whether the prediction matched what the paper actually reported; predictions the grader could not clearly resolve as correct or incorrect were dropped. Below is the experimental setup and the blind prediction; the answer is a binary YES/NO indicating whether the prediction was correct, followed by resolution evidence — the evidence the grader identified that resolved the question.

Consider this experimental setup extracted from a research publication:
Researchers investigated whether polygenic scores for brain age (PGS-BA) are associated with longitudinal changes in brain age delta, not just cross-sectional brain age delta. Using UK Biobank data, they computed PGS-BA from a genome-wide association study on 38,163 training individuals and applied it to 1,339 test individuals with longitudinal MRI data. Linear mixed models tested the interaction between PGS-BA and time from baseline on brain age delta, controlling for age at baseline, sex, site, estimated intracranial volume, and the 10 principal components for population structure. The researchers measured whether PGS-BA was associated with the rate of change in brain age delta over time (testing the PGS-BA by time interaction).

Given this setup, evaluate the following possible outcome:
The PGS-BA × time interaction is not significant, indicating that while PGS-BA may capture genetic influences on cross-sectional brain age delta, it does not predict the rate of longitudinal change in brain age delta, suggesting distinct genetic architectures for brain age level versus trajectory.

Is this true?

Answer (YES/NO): NO